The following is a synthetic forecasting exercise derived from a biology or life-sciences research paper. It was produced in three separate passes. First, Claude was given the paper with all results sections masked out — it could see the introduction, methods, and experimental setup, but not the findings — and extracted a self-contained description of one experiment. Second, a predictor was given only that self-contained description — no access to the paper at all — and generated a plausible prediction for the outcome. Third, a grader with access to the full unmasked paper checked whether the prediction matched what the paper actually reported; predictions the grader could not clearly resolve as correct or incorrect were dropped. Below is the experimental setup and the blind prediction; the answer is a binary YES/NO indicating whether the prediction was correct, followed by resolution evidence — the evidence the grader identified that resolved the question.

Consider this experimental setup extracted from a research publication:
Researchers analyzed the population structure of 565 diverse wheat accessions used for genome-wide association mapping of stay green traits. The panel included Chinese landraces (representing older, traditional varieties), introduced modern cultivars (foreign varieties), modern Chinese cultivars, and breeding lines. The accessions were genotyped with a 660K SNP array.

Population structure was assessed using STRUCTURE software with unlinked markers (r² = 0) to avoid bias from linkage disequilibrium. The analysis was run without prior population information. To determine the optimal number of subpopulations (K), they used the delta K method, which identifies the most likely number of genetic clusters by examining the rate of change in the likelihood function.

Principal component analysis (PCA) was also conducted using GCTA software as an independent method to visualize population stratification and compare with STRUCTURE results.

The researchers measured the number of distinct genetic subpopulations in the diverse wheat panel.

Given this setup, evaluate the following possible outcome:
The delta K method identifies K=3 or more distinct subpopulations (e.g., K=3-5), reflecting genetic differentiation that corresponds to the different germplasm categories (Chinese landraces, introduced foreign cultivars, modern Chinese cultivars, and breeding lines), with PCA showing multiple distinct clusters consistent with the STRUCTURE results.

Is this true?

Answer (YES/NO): NO